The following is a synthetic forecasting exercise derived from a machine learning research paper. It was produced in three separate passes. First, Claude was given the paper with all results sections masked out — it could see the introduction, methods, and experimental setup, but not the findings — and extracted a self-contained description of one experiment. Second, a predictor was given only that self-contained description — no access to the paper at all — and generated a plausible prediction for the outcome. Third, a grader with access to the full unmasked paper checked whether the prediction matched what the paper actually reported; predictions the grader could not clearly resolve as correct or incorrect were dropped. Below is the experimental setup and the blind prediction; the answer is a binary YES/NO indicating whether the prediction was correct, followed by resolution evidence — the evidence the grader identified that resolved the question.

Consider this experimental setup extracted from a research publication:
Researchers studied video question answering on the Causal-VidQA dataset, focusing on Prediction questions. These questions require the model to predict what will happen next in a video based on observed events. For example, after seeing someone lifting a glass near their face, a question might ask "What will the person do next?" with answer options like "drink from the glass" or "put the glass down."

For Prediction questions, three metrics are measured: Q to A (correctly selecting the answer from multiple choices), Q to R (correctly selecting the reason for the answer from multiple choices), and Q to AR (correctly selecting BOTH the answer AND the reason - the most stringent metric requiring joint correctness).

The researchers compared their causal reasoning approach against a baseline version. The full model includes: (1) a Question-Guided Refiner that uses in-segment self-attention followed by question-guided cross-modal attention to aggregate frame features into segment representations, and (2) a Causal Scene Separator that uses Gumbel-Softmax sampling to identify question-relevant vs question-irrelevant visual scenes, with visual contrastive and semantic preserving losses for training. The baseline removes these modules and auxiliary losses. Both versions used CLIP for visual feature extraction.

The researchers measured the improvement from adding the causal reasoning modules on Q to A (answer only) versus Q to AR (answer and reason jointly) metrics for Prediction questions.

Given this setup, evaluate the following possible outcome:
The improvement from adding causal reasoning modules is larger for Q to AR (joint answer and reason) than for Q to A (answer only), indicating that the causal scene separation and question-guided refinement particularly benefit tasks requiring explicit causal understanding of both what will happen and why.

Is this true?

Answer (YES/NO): YES